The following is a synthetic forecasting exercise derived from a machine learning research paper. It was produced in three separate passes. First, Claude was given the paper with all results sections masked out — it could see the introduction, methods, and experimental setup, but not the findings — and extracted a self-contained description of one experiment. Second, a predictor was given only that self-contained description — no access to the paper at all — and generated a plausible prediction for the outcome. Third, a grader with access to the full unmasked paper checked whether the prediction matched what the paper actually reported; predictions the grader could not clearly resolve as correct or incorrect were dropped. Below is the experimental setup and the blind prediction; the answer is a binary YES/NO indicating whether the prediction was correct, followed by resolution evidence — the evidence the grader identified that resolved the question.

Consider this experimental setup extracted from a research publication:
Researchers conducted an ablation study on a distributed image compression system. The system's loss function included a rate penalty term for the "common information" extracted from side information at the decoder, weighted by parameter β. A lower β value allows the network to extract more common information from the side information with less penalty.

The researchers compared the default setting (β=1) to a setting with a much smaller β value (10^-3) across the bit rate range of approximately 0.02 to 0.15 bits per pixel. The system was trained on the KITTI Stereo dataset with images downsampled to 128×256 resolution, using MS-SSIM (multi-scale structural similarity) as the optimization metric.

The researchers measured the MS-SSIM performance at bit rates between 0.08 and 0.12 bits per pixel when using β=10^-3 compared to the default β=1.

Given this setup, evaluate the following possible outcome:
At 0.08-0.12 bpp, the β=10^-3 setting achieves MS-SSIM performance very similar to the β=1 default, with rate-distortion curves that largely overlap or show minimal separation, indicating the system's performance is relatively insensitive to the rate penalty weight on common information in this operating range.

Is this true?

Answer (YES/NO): NO